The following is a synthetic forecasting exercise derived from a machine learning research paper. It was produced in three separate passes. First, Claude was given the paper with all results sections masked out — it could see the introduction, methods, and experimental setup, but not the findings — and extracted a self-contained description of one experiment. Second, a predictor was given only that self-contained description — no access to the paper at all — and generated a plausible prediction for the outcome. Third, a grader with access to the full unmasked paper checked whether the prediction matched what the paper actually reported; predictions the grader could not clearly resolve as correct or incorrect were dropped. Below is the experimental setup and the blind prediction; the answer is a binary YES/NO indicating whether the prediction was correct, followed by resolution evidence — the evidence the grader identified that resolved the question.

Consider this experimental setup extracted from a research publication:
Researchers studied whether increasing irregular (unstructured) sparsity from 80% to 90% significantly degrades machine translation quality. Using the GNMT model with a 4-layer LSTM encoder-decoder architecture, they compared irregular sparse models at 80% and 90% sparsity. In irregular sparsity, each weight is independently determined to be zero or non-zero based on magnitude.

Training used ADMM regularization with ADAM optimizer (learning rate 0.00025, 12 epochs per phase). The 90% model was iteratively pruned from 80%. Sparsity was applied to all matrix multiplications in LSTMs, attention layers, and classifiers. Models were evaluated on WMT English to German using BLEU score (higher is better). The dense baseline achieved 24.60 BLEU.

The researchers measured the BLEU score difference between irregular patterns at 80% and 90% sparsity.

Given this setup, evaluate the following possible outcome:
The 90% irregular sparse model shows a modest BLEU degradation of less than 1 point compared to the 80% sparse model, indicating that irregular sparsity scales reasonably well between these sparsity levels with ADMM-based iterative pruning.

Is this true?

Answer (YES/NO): YES